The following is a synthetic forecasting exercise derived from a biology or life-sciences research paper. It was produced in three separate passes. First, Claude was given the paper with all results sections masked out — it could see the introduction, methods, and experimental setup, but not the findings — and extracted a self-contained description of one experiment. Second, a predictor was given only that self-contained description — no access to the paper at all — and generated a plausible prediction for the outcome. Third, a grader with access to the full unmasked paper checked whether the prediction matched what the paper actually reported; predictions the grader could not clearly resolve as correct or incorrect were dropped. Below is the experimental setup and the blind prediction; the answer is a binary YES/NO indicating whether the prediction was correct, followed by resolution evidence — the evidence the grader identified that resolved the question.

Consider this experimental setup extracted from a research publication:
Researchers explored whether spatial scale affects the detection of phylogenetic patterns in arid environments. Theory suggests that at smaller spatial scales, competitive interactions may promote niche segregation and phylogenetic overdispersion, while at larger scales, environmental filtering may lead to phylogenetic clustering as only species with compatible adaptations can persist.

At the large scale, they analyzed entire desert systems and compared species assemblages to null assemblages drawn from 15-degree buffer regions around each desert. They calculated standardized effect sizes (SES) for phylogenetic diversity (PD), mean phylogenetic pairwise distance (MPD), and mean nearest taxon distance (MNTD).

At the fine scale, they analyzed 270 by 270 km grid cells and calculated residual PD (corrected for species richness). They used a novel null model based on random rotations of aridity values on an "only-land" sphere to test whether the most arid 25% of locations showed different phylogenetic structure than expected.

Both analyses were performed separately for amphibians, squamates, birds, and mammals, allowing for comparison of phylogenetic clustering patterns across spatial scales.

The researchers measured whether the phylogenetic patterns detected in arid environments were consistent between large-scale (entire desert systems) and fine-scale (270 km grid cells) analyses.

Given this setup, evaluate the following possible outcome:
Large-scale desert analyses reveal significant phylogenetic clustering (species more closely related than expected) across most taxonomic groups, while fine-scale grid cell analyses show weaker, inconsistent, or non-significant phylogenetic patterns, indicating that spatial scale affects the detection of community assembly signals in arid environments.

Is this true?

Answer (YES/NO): NO